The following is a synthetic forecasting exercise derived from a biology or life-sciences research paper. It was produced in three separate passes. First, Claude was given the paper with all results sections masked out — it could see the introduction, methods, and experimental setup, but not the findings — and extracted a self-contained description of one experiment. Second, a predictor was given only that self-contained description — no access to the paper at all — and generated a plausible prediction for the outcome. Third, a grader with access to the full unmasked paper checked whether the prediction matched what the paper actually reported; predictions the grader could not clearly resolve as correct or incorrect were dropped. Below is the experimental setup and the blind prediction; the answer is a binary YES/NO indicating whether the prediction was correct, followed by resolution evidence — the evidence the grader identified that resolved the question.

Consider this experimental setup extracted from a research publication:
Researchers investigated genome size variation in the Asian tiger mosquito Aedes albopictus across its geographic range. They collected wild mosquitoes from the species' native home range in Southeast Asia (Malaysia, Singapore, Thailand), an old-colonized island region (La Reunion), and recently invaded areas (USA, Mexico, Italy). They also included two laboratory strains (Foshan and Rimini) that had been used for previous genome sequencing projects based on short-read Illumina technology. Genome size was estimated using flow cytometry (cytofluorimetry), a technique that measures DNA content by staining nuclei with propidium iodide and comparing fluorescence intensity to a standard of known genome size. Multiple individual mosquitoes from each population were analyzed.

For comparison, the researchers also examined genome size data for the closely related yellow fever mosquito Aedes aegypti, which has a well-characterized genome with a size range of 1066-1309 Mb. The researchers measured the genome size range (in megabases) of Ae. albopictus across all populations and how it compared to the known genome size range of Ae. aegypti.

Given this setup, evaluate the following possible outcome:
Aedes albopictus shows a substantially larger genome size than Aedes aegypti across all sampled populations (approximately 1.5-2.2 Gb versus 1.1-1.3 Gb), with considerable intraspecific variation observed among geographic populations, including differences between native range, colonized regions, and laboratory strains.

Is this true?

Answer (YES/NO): NO